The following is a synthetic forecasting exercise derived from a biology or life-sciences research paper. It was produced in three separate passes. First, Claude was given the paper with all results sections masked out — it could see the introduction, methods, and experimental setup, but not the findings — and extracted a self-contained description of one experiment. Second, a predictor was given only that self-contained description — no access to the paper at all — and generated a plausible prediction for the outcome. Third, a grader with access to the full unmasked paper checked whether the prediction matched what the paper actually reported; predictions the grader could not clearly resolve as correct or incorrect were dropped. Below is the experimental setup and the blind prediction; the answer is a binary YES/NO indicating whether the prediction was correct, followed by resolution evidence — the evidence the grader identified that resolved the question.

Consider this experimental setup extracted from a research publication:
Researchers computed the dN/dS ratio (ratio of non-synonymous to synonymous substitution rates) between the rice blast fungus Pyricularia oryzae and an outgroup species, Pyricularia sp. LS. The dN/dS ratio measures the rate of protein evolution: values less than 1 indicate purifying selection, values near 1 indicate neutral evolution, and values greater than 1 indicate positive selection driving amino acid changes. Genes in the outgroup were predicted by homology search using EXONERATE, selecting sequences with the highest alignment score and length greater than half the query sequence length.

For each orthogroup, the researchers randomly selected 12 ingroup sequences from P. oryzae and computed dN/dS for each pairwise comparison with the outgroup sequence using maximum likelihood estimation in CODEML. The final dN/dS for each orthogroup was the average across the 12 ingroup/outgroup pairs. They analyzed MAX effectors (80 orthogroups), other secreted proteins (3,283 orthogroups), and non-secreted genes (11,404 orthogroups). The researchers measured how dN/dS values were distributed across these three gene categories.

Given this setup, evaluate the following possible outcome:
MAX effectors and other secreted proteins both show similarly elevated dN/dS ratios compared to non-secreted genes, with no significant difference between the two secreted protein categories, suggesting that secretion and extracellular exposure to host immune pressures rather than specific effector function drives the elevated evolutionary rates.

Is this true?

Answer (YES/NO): NO